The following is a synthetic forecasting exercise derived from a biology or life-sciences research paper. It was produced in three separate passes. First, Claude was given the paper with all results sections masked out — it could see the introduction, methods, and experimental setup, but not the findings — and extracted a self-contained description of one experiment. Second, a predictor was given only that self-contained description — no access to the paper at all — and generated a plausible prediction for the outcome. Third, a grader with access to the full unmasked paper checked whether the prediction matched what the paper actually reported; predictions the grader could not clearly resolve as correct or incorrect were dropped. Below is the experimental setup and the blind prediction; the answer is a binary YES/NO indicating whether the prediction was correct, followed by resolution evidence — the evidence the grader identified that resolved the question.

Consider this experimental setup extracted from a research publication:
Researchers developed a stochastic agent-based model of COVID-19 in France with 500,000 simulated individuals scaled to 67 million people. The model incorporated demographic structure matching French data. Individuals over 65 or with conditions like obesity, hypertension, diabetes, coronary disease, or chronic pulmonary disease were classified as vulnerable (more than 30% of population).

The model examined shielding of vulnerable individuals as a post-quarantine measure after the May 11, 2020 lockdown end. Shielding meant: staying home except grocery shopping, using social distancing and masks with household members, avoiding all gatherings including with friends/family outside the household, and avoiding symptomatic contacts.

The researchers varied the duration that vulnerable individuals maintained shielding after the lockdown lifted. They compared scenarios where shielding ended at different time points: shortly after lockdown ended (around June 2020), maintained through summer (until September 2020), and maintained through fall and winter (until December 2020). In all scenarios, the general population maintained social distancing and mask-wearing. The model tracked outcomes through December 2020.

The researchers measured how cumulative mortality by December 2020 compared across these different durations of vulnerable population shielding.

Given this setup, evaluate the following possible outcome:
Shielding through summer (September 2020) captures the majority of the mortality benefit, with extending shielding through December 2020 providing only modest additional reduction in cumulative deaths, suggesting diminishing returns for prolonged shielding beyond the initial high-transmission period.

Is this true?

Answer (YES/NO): NO